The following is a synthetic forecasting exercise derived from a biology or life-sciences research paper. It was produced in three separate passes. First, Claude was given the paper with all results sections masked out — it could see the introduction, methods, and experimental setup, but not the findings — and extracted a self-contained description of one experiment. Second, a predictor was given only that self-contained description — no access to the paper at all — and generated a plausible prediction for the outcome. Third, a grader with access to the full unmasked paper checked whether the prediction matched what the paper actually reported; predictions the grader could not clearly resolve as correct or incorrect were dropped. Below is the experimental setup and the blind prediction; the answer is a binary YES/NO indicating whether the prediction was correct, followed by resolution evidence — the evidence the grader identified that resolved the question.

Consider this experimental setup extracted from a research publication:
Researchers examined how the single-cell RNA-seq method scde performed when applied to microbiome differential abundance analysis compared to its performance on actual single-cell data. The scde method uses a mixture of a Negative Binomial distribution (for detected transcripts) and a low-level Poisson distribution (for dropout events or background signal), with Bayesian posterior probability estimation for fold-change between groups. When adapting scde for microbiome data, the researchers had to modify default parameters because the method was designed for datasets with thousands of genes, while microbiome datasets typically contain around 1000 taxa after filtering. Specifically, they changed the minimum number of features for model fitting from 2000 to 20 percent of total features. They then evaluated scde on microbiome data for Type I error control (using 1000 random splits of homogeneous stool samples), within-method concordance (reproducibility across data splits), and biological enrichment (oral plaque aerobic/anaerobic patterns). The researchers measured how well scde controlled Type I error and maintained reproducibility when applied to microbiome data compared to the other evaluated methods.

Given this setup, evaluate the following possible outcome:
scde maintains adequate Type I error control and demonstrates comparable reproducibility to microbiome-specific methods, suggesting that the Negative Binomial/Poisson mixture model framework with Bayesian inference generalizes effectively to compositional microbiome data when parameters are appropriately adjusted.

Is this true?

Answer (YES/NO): NO